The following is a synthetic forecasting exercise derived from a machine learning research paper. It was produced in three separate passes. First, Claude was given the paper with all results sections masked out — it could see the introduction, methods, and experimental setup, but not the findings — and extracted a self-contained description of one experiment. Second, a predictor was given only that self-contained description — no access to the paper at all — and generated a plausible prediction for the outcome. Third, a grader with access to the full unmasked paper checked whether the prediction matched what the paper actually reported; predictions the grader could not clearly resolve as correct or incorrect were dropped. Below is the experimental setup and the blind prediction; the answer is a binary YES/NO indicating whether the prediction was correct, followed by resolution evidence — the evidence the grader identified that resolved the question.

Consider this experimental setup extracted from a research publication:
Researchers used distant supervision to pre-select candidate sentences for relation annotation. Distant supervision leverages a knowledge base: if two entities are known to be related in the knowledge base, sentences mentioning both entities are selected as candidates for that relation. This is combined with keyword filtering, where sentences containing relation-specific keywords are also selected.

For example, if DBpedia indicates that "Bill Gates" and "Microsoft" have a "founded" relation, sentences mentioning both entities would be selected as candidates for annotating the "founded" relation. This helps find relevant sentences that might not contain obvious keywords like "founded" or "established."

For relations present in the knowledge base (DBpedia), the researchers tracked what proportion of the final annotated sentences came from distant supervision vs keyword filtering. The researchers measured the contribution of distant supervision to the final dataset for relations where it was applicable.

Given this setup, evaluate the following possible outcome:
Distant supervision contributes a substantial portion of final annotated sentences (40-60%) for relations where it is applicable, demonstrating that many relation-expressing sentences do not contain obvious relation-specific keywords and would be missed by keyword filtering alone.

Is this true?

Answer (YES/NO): NO